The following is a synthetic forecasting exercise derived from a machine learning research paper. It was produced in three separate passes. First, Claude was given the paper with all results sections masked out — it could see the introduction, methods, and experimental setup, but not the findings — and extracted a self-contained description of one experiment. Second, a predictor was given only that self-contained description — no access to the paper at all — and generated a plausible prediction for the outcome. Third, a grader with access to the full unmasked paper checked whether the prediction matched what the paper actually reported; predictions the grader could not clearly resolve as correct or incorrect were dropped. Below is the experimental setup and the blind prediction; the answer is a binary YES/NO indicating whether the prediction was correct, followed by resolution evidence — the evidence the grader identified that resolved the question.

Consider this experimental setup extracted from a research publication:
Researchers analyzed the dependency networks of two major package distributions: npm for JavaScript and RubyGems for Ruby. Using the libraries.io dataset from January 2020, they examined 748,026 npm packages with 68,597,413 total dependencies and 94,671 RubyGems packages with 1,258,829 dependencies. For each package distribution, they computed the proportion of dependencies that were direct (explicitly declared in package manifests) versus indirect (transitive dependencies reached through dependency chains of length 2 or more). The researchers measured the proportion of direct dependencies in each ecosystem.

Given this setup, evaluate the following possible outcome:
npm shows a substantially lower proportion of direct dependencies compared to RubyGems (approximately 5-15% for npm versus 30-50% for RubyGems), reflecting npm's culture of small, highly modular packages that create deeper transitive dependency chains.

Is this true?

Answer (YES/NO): NO